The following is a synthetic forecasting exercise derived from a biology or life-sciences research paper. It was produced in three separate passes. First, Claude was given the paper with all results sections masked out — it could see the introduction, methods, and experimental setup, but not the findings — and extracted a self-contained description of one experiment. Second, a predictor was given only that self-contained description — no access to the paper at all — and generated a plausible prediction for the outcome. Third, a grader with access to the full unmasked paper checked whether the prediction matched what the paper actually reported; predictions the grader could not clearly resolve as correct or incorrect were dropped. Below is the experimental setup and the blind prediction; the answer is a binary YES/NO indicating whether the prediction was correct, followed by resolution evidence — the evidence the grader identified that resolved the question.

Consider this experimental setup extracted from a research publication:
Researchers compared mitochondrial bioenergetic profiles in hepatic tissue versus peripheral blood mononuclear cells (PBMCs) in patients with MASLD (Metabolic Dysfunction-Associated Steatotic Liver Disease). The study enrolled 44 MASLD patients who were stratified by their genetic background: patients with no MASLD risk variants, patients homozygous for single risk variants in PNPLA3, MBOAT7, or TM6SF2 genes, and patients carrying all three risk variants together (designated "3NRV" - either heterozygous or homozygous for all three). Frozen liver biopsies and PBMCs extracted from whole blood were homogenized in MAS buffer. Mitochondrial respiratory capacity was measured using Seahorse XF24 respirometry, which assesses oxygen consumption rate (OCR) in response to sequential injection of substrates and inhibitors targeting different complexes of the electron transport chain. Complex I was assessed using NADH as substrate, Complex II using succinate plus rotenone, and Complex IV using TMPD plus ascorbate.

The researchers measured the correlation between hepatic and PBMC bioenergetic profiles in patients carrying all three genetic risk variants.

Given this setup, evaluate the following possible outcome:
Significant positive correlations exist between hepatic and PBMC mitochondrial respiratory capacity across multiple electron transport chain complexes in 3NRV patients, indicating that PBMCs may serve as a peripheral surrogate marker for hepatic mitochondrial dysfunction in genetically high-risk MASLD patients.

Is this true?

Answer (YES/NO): YES